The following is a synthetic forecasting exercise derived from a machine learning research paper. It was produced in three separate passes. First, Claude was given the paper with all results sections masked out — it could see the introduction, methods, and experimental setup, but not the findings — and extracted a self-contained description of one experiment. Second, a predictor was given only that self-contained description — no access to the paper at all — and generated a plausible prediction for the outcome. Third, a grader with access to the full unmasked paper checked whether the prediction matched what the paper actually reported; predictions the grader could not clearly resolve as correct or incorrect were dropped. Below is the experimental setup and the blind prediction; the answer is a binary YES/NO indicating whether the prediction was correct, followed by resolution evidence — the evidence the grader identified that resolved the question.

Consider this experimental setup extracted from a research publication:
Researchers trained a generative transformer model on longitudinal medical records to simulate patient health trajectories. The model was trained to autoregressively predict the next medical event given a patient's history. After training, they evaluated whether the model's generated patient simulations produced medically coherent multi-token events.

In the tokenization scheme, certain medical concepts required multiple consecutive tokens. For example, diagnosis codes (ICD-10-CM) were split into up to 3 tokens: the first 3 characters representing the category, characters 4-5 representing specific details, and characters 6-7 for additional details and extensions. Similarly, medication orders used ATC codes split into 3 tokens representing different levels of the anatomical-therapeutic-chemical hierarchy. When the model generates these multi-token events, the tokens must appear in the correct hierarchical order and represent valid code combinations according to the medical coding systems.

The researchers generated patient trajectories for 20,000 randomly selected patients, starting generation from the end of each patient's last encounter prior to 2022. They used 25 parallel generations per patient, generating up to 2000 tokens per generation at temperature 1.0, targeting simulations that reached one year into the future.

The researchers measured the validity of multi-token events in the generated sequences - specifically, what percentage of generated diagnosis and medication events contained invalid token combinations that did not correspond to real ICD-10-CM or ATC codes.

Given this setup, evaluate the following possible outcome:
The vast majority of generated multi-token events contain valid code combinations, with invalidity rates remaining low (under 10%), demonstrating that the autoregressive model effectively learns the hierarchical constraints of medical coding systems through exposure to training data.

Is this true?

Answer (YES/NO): YES